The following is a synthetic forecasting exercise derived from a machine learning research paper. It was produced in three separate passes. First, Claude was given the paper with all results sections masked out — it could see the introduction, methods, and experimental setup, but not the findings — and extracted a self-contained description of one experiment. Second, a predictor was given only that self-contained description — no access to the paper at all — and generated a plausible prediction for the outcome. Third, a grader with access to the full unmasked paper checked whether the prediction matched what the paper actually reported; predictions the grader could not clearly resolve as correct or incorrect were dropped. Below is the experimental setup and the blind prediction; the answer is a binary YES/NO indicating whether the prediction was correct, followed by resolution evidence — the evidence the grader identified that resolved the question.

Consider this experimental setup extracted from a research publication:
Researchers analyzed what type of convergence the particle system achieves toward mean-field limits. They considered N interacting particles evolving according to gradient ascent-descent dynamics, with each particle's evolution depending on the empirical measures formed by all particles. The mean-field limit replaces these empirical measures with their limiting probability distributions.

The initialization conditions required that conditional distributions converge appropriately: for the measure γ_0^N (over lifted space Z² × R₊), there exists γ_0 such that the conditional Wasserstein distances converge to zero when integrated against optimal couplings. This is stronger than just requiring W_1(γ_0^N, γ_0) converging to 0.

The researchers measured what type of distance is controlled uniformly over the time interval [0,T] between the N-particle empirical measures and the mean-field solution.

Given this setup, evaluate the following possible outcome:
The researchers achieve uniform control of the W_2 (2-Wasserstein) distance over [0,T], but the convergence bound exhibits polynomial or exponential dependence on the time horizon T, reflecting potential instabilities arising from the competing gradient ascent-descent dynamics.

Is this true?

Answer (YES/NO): NO